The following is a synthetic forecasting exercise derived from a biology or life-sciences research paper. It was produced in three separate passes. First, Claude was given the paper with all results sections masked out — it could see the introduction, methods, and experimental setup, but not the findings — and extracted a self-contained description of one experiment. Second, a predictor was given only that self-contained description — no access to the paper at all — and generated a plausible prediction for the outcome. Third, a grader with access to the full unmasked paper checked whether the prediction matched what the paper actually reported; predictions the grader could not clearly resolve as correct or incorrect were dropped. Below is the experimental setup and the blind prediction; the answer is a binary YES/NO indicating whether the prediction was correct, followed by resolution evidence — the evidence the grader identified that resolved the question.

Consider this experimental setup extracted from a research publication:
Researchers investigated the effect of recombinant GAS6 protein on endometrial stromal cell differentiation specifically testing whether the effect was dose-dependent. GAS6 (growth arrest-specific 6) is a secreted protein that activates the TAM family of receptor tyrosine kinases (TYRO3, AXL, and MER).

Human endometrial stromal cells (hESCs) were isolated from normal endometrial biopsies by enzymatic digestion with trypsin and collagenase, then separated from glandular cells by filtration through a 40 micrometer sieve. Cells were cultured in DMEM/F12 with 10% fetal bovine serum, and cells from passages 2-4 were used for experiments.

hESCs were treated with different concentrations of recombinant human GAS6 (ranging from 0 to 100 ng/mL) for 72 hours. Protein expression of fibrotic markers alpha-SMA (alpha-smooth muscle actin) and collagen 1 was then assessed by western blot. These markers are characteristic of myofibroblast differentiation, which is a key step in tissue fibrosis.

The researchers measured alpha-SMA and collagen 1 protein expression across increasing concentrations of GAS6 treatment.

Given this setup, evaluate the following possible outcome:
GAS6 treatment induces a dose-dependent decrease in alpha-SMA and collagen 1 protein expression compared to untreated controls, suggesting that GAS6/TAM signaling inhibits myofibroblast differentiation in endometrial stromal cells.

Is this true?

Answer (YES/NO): NO